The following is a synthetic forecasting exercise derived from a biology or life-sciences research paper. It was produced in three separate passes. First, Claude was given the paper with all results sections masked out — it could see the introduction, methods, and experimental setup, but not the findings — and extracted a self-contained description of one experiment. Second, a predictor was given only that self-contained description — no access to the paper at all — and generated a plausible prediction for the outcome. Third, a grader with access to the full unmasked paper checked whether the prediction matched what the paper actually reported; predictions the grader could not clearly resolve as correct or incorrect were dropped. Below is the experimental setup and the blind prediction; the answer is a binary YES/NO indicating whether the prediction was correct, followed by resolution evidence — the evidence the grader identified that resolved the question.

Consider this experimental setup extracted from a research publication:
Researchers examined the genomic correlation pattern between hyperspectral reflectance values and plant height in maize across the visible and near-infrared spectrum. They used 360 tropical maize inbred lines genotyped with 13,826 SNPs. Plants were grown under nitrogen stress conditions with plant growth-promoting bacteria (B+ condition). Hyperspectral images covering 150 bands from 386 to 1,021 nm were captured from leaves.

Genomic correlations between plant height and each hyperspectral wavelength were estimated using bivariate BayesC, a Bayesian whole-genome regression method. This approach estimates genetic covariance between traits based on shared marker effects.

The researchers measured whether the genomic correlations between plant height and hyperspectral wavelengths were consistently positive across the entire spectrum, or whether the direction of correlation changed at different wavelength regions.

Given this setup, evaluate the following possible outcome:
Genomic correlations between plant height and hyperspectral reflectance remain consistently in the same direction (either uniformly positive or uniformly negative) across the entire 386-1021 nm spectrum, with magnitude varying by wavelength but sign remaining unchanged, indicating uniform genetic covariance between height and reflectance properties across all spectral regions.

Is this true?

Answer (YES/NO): NO